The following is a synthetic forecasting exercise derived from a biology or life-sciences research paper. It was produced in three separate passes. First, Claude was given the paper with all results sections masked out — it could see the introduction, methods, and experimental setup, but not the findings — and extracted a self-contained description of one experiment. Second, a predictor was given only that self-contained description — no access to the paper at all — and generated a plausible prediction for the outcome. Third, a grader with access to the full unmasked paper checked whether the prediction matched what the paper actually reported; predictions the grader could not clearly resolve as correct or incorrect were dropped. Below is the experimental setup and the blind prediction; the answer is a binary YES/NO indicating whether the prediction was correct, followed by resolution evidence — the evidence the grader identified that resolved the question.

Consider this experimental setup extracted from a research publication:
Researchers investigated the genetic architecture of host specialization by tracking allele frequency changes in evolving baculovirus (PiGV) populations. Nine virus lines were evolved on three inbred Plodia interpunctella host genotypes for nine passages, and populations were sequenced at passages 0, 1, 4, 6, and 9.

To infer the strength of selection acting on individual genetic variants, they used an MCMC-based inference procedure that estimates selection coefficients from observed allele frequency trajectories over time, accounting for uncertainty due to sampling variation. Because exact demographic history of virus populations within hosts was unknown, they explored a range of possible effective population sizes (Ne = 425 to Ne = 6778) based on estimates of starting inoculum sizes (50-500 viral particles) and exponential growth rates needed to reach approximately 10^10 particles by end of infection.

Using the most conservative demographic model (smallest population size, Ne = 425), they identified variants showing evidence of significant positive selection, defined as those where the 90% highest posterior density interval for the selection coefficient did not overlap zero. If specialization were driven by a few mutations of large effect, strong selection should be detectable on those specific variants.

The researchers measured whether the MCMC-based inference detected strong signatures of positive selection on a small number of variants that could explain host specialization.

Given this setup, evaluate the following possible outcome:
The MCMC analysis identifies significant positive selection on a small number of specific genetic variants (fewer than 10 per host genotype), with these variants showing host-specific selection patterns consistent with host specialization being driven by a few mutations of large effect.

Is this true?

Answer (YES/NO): NO